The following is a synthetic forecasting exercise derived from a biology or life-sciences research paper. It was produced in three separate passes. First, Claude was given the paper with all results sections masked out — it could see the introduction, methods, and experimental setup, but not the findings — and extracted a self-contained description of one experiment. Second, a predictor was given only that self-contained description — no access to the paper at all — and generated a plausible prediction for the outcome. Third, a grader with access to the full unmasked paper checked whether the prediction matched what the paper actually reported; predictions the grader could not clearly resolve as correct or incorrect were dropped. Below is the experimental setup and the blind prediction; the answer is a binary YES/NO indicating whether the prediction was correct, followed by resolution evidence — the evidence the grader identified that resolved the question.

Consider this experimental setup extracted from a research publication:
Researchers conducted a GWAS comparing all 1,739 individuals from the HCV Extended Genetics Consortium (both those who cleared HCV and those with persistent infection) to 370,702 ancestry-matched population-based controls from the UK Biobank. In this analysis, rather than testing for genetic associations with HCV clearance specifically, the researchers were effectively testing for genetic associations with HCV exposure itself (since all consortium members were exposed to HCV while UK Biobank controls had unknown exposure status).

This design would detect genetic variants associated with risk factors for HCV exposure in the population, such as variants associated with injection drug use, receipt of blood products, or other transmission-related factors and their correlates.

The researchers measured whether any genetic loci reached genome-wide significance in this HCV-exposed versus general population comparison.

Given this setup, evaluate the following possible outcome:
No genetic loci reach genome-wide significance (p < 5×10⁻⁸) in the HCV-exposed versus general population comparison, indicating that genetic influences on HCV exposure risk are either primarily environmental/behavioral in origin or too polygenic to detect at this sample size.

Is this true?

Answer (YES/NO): NO